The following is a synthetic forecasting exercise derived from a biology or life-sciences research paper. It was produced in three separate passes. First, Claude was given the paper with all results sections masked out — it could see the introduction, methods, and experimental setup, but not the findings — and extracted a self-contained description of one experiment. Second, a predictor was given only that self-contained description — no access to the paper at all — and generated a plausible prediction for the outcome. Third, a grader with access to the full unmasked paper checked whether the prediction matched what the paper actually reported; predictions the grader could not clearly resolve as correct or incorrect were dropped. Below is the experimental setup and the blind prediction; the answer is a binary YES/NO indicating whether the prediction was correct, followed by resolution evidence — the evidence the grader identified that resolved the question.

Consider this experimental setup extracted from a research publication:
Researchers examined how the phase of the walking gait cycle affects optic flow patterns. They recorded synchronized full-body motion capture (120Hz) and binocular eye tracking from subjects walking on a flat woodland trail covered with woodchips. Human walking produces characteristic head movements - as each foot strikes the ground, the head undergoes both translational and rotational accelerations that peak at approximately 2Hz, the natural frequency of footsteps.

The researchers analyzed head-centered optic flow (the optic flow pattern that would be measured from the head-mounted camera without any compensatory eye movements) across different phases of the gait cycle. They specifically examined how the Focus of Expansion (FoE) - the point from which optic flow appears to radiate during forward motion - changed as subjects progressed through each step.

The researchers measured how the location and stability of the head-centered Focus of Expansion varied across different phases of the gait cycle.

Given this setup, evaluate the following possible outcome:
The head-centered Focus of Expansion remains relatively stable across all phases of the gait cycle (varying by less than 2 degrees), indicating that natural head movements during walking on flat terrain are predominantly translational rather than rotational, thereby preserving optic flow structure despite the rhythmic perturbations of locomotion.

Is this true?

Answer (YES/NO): NO